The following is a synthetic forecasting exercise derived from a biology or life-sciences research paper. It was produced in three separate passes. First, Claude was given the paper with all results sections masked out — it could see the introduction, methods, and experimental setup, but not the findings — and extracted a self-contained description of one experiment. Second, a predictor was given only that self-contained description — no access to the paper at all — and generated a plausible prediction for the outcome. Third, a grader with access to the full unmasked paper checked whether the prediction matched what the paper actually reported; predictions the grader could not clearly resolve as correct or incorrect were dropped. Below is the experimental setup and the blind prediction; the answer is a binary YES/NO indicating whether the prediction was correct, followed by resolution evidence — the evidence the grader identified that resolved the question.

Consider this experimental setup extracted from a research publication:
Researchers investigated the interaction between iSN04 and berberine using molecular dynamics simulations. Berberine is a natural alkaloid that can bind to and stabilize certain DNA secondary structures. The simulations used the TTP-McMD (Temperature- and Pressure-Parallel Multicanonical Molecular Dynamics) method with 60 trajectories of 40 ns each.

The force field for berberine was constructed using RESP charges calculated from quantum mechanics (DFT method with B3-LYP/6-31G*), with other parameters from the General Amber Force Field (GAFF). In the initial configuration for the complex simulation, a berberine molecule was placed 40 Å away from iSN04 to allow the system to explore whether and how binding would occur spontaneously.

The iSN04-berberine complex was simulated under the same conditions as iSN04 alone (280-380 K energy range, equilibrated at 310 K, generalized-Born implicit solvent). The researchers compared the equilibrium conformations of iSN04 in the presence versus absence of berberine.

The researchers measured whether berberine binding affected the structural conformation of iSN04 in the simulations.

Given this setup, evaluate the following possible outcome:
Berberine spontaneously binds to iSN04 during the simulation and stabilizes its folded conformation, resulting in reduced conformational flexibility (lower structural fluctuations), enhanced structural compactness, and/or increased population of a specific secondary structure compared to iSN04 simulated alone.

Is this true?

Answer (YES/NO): YES